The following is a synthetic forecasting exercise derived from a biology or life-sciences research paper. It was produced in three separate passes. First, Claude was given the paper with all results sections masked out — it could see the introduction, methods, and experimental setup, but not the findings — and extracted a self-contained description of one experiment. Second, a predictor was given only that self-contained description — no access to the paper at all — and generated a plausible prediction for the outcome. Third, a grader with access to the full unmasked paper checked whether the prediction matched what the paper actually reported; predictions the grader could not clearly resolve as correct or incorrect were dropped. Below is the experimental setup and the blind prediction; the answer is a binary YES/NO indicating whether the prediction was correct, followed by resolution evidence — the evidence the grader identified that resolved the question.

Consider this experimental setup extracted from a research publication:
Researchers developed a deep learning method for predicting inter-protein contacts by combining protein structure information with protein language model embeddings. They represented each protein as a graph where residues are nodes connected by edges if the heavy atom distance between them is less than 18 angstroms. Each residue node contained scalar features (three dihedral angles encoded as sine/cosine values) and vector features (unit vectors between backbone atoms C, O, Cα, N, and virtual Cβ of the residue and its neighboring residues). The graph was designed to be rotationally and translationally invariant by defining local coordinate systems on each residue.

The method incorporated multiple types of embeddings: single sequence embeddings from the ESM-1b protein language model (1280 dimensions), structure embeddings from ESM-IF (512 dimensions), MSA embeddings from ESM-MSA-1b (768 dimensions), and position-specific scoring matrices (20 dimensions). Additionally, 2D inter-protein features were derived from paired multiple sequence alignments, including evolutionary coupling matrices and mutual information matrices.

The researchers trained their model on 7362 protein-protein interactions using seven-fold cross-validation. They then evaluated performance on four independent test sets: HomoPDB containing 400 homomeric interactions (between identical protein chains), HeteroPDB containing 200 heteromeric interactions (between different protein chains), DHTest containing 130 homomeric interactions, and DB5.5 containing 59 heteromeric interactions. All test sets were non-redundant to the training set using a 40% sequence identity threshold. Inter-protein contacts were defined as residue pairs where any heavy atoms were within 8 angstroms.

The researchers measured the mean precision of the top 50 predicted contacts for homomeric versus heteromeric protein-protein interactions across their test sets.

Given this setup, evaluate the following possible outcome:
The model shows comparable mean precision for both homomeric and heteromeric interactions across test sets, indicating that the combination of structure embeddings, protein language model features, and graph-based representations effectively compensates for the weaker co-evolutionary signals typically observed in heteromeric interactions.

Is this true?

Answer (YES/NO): NO